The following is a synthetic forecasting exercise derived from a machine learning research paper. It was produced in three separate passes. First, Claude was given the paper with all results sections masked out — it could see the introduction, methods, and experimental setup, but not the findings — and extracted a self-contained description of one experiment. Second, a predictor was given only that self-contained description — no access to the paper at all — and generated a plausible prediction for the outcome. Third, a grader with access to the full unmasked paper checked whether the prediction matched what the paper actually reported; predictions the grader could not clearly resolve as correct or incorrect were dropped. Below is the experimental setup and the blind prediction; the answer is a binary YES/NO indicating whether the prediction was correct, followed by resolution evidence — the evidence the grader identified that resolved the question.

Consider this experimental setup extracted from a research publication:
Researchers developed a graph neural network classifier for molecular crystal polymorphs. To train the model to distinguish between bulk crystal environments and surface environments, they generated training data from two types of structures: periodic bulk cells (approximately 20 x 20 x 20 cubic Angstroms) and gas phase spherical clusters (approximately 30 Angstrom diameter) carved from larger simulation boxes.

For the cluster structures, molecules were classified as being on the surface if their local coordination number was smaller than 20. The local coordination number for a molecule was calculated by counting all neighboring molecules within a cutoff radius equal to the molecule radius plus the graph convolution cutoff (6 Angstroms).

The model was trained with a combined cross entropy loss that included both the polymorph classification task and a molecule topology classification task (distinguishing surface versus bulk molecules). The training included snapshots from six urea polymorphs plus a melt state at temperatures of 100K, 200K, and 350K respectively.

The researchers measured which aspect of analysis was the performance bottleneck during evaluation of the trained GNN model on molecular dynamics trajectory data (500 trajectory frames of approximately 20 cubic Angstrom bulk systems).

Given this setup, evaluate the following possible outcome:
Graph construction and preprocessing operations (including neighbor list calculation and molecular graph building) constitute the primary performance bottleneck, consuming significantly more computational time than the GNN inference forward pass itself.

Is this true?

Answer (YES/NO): YES